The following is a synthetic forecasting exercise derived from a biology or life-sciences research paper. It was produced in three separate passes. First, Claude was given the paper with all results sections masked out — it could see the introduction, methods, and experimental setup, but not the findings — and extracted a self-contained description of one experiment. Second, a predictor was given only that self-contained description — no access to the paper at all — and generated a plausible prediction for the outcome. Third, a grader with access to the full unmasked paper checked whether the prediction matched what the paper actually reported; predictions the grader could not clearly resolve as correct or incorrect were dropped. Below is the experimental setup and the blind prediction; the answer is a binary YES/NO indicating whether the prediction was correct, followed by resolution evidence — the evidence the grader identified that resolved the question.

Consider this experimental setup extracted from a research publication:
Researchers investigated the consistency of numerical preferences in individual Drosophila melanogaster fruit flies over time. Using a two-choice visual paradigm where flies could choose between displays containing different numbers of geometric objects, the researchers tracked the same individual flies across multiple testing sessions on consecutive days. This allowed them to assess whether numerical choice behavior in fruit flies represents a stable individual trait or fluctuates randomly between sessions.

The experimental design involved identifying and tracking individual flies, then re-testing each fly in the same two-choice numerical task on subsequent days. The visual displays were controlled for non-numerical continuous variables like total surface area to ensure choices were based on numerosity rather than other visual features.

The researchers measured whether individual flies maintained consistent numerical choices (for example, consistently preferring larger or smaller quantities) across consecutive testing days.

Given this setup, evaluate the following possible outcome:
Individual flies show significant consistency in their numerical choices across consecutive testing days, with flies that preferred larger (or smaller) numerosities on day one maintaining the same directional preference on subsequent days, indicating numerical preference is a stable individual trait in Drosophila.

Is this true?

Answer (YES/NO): YES